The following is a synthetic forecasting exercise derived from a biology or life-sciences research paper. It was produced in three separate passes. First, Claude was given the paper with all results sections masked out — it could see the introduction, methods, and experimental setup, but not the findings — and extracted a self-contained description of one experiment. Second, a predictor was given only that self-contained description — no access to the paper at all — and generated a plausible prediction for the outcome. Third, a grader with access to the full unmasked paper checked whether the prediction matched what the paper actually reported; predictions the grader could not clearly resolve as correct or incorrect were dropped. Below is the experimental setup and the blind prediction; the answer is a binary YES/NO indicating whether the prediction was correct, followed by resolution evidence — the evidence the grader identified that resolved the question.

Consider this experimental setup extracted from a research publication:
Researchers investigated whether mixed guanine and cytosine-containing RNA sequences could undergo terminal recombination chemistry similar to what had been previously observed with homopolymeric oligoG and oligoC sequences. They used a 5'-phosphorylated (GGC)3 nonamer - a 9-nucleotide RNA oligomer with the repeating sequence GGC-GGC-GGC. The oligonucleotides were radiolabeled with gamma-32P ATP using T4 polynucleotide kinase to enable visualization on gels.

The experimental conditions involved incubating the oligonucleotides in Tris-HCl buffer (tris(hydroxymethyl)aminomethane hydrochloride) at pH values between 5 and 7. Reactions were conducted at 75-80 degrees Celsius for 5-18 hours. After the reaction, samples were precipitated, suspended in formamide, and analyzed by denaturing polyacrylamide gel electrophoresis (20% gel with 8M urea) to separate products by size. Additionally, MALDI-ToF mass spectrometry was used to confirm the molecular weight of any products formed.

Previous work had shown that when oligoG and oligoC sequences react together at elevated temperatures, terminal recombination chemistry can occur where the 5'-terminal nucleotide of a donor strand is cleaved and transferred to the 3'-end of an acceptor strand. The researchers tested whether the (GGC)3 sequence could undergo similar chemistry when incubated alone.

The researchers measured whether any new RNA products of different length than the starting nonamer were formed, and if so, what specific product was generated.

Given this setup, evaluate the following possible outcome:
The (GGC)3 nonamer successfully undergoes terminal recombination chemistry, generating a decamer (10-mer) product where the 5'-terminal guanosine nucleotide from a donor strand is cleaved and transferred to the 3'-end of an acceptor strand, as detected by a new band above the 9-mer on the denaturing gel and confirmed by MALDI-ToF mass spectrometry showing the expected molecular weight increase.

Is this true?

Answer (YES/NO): YES